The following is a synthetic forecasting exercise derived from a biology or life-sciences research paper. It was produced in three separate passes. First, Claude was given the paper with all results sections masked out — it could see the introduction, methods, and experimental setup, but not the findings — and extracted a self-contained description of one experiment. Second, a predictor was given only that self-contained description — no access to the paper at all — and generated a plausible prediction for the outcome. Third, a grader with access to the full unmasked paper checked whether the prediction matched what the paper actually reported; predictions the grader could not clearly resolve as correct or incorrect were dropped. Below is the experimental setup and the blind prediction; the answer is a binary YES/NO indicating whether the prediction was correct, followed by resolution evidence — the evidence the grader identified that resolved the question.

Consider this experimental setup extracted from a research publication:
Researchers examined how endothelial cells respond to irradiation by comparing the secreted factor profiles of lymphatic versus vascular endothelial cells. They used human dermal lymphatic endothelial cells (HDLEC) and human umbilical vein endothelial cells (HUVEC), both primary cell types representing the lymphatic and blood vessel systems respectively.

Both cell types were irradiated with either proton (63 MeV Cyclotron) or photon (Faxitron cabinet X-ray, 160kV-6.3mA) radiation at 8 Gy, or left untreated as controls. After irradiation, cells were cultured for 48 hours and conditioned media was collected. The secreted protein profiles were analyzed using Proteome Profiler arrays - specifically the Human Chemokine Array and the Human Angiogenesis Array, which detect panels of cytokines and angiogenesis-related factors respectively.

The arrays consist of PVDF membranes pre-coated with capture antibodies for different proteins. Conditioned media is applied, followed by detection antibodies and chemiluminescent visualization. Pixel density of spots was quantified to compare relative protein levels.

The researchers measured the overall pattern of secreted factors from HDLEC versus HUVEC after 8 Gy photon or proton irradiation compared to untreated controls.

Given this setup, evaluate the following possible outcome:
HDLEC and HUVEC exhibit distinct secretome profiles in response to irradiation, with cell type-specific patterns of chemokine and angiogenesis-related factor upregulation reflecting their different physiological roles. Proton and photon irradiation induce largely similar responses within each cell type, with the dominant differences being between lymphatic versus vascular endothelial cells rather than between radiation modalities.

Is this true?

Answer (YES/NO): NO